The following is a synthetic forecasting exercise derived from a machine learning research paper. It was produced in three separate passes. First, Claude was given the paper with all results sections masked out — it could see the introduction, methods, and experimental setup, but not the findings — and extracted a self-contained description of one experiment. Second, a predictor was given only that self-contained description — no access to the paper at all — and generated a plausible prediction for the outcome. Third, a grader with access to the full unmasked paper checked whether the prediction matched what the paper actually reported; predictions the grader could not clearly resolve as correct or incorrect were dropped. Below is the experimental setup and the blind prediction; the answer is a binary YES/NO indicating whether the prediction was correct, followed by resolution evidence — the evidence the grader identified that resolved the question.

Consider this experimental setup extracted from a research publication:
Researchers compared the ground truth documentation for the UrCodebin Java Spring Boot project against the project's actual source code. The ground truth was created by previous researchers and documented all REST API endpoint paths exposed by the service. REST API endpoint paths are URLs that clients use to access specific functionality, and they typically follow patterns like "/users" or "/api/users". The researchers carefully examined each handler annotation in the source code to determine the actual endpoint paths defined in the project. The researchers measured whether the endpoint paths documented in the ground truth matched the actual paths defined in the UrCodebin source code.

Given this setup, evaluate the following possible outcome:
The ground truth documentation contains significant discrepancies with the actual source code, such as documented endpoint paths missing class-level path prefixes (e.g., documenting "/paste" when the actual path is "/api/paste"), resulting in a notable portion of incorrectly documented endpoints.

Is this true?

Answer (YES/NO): YES